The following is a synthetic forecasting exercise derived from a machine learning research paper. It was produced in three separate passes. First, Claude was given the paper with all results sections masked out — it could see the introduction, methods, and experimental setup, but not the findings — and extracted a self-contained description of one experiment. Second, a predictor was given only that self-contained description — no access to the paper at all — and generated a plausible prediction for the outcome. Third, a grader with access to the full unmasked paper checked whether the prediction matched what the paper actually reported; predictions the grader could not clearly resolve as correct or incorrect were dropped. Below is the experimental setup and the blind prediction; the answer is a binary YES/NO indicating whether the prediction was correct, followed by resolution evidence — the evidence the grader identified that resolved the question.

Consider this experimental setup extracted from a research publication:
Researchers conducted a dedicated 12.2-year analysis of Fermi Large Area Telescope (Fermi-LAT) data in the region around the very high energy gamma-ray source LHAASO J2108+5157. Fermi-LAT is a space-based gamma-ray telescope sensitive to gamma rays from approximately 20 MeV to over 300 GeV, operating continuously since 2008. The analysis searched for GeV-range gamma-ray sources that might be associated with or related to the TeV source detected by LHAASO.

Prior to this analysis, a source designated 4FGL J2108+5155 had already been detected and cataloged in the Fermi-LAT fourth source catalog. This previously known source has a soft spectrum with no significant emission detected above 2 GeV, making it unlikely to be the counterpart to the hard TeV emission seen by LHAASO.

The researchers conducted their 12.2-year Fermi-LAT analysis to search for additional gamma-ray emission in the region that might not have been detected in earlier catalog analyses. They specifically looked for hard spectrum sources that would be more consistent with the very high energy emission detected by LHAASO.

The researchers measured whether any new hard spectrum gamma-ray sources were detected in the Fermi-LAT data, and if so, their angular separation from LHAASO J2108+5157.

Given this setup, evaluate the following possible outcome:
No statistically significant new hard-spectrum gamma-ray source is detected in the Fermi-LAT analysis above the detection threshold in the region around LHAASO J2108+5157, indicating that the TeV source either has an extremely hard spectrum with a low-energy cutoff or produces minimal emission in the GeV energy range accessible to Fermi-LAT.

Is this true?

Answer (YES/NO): NO